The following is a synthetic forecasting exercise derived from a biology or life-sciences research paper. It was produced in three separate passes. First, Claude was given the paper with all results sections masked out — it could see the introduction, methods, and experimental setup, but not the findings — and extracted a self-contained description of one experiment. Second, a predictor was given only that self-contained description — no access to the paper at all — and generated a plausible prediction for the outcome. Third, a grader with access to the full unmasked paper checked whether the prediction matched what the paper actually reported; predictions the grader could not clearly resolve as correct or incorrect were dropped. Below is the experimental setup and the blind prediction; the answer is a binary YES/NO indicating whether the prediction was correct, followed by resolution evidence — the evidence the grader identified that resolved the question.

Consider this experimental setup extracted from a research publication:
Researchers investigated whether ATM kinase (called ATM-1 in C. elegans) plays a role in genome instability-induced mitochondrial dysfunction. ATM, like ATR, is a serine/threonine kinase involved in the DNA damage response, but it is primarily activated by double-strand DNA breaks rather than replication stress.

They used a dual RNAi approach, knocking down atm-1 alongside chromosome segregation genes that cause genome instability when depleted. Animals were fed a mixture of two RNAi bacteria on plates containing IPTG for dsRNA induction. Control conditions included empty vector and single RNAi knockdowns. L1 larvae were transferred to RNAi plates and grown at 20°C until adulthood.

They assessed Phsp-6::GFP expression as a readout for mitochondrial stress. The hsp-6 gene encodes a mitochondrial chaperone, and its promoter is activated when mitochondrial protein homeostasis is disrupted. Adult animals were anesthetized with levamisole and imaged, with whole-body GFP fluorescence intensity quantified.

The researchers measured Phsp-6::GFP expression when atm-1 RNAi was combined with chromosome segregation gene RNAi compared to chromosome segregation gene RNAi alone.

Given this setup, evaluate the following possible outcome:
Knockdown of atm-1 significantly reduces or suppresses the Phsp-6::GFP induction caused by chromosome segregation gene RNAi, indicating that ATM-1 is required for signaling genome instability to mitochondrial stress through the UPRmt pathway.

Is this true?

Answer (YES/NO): NO